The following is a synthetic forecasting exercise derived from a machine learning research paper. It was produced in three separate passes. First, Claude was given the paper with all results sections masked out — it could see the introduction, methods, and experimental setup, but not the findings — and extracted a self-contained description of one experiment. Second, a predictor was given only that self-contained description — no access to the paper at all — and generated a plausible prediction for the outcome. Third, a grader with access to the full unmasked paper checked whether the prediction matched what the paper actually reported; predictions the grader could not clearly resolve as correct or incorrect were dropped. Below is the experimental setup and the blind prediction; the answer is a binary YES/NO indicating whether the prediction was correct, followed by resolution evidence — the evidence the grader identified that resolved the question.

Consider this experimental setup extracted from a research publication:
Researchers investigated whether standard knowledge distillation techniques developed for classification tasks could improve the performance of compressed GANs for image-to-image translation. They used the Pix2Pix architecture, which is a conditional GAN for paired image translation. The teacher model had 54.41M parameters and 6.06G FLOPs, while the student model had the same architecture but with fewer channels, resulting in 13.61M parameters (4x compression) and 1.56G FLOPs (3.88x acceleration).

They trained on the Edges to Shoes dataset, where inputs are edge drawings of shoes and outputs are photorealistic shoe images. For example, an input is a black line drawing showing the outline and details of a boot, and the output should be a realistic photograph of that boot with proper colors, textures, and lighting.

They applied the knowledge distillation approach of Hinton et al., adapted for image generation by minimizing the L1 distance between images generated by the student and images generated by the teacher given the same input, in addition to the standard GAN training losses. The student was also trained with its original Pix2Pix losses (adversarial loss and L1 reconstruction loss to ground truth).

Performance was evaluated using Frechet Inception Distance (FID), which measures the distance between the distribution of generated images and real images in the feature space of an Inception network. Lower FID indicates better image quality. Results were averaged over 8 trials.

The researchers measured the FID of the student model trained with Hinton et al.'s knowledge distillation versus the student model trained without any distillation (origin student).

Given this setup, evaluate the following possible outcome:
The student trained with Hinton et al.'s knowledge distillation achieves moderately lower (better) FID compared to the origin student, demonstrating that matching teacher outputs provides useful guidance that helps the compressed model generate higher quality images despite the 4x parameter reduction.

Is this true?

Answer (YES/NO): NO